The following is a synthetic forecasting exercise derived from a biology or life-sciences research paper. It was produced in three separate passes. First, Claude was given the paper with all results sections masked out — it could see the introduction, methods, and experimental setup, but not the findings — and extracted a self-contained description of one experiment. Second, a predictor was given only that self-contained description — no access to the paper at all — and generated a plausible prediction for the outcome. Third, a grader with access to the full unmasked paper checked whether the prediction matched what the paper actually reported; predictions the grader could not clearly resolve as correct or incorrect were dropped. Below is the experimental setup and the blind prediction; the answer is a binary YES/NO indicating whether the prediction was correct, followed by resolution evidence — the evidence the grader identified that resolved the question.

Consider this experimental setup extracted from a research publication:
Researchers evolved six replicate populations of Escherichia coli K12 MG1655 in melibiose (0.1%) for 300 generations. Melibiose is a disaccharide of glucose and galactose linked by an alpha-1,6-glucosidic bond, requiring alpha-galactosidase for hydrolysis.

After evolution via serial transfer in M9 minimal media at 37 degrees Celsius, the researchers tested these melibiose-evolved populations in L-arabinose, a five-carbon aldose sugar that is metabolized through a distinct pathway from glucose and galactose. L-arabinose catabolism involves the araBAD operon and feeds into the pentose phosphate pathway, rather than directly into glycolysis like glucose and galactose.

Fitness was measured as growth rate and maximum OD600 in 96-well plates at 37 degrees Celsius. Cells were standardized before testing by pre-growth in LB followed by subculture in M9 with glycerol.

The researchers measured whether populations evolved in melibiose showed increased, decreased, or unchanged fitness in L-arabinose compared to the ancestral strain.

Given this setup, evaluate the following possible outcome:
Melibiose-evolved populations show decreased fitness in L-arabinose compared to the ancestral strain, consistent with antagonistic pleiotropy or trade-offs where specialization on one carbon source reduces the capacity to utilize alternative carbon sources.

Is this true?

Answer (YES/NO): NO